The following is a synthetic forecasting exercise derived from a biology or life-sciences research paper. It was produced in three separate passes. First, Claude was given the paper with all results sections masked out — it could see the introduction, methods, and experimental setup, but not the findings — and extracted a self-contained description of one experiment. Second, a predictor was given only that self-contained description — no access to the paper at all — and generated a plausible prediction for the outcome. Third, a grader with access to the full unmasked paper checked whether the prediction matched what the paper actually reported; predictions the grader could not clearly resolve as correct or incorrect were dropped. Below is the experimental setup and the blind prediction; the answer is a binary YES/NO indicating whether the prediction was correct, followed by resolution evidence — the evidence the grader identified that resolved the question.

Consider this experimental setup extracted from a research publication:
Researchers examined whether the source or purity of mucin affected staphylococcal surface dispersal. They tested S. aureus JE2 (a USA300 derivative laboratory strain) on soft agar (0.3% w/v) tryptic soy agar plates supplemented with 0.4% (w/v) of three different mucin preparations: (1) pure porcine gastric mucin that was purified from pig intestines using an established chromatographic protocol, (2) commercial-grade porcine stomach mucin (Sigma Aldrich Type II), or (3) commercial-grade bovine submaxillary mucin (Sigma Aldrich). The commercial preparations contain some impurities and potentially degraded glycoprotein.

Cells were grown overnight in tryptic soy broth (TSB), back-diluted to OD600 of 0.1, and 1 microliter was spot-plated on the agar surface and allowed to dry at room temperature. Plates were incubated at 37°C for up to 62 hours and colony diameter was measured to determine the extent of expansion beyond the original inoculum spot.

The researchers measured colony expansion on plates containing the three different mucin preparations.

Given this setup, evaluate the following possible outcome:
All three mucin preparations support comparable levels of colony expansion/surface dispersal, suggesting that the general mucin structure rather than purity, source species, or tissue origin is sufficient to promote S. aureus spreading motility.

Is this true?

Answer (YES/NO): NO